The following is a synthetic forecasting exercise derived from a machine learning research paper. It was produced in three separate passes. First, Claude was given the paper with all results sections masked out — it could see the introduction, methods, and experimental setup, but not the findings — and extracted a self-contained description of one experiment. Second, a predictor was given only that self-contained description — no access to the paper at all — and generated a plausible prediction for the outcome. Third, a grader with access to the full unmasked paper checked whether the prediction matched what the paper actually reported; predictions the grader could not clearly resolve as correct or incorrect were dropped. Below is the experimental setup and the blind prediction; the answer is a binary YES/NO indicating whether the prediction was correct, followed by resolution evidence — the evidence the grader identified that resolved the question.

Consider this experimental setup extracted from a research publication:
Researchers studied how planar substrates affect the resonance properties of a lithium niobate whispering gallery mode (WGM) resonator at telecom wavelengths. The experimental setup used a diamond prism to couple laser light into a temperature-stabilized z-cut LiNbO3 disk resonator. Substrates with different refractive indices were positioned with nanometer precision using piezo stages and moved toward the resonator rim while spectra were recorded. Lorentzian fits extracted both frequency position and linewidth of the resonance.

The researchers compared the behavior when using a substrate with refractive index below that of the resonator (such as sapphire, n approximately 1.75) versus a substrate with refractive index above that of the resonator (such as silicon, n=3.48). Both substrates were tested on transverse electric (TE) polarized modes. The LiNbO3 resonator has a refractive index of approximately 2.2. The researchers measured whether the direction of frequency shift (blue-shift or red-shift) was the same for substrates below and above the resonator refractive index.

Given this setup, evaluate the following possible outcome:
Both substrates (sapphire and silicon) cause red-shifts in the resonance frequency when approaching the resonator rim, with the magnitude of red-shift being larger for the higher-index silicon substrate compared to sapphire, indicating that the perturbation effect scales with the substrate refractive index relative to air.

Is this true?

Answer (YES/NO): NO